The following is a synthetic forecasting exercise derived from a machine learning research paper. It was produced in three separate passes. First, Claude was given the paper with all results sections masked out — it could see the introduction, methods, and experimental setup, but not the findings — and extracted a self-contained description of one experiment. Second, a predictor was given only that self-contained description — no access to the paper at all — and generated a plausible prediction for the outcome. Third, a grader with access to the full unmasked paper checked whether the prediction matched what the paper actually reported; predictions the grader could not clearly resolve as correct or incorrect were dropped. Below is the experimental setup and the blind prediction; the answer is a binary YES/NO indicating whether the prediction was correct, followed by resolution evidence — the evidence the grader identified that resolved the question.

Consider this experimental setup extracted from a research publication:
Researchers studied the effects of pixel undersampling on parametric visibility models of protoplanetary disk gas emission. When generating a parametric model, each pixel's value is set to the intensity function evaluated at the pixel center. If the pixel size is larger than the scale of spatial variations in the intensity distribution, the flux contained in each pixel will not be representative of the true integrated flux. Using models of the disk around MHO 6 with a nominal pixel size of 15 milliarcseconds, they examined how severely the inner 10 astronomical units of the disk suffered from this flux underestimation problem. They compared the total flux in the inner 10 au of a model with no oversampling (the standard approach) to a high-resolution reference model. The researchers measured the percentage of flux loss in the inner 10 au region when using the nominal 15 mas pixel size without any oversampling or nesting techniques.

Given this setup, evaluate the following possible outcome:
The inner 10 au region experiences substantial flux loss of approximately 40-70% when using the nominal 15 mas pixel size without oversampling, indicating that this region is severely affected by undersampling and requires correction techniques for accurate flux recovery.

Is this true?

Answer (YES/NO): NO